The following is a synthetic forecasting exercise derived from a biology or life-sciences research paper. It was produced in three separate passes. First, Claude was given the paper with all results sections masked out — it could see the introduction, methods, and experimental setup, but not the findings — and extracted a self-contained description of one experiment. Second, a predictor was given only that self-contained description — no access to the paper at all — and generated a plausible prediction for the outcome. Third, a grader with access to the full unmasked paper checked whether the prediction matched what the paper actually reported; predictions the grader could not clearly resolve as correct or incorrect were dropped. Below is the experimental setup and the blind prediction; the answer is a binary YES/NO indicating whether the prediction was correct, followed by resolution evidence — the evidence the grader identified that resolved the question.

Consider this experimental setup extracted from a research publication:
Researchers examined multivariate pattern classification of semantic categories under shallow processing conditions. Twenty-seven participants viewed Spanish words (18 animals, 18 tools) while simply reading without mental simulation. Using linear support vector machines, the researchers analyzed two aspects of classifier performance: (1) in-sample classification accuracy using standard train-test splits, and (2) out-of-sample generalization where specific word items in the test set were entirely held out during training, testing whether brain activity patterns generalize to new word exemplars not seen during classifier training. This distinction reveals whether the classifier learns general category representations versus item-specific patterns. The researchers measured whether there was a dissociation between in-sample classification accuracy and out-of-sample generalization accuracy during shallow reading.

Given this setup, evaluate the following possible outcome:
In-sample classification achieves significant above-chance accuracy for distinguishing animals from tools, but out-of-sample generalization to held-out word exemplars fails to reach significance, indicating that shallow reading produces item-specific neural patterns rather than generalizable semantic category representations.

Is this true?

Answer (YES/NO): YES